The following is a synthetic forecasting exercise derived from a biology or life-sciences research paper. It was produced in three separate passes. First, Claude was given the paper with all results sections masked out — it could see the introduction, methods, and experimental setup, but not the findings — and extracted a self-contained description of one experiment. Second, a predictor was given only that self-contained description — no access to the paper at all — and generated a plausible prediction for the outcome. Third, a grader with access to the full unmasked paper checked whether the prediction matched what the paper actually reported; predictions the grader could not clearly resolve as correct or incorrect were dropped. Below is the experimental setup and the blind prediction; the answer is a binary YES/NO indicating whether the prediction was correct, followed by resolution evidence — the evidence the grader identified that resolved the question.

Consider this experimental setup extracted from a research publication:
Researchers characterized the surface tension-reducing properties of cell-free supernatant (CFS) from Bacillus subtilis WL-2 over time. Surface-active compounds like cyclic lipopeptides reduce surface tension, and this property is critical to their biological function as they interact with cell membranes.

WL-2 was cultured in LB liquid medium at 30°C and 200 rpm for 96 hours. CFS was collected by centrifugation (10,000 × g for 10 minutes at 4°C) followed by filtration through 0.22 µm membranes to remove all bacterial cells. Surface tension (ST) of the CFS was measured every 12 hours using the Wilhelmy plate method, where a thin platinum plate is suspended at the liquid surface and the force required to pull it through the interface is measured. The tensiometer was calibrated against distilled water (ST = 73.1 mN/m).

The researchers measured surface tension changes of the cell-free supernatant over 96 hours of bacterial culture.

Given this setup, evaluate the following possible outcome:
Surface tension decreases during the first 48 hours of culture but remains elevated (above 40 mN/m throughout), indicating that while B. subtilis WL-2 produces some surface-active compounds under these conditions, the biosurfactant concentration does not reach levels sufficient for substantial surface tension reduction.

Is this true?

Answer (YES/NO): NO